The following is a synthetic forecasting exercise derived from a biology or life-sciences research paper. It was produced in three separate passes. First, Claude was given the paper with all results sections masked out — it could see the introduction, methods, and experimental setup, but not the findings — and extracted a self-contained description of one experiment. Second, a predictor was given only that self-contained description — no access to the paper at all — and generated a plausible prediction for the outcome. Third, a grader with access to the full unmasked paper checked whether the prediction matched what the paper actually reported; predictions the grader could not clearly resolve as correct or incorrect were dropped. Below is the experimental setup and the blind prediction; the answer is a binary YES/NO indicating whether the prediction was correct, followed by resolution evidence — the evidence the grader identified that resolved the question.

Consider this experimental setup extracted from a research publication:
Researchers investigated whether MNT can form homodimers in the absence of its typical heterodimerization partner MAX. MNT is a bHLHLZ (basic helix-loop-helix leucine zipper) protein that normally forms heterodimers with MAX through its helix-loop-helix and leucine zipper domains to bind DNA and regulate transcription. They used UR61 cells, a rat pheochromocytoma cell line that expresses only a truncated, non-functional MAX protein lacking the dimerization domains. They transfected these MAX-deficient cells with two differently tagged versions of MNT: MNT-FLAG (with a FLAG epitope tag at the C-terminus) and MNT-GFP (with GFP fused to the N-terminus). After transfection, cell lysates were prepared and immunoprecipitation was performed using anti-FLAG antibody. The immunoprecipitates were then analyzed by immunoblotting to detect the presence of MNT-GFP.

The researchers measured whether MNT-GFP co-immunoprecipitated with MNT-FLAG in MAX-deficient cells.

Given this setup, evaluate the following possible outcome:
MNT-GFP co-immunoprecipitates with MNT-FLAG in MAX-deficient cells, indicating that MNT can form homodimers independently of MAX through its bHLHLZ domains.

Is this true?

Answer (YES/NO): YES